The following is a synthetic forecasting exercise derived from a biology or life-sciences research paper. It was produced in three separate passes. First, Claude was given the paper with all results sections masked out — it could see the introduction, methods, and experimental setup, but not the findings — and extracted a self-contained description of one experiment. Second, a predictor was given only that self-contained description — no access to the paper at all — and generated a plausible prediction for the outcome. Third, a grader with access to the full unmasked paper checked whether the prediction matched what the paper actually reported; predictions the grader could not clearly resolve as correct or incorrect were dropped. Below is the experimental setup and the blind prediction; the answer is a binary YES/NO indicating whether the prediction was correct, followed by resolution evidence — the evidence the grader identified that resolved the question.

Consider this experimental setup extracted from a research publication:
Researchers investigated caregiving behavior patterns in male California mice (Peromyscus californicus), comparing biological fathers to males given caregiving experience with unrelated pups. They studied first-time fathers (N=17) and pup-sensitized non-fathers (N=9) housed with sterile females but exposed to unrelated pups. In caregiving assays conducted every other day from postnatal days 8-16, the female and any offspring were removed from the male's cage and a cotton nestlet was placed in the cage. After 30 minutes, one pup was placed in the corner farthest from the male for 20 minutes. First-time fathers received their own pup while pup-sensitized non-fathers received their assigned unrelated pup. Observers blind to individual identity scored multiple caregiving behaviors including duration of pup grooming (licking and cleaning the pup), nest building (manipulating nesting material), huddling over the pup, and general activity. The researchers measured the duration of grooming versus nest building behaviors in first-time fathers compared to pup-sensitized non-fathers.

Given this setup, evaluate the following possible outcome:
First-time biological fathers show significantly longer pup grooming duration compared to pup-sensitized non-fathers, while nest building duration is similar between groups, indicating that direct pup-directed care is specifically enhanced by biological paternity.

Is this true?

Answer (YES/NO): NO